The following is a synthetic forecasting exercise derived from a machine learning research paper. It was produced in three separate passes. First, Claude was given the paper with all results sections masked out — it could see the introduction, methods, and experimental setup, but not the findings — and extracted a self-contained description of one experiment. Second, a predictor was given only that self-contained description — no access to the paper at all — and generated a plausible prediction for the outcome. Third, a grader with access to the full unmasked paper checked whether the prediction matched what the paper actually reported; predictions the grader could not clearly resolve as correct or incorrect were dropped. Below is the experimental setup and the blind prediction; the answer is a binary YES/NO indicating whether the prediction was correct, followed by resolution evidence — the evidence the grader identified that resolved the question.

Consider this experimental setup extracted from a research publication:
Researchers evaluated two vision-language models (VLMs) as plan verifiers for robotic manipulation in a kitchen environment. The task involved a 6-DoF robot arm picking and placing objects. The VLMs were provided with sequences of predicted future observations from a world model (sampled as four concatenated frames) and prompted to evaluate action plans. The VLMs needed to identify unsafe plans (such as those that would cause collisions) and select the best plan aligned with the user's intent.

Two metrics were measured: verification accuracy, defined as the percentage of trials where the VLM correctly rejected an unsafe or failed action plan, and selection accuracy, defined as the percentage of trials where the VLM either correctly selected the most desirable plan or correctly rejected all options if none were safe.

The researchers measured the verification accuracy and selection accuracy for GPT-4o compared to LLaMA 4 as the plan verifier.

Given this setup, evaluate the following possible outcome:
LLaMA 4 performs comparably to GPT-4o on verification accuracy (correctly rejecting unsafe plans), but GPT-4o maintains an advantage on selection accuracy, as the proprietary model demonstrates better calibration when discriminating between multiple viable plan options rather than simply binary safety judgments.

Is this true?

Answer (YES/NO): NO